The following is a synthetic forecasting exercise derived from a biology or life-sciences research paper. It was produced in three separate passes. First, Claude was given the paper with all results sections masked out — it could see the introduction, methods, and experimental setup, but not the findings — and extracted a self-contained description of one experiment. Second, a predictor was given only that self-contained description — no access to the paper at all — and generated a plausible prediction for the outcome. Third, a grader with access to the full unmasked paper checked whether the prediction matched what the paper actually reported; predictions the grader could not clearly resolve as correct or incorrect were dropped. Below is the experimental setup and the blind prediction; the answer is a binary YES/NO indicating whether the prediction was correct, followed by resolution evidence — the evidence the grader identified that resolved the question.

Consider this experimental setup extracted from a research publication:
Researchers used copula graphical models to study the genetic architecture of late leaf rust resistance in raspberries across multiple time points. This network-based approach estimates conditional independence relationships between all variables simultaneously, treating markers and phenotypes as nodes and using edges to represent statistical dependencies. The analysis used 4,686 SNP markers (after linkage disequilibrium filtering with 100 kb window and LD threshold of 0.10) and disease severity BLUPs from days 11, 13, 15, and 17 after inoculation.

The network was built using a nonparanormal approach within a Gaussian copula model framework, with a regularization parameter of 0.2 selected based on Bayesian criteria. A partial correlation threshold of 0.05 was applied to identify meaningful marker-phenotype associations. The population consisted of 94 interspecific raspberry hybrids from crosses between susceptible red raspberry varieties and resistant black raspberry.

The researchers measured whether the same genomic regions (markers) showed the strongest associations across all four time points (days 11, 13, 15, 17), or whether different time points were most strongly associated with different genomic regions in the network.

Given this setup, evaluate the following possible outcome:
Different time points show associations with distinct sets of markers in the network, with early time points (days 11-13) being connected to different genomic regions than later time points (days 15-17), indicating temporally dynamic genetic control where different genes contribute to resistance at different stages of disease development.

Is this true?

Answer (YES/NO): NO